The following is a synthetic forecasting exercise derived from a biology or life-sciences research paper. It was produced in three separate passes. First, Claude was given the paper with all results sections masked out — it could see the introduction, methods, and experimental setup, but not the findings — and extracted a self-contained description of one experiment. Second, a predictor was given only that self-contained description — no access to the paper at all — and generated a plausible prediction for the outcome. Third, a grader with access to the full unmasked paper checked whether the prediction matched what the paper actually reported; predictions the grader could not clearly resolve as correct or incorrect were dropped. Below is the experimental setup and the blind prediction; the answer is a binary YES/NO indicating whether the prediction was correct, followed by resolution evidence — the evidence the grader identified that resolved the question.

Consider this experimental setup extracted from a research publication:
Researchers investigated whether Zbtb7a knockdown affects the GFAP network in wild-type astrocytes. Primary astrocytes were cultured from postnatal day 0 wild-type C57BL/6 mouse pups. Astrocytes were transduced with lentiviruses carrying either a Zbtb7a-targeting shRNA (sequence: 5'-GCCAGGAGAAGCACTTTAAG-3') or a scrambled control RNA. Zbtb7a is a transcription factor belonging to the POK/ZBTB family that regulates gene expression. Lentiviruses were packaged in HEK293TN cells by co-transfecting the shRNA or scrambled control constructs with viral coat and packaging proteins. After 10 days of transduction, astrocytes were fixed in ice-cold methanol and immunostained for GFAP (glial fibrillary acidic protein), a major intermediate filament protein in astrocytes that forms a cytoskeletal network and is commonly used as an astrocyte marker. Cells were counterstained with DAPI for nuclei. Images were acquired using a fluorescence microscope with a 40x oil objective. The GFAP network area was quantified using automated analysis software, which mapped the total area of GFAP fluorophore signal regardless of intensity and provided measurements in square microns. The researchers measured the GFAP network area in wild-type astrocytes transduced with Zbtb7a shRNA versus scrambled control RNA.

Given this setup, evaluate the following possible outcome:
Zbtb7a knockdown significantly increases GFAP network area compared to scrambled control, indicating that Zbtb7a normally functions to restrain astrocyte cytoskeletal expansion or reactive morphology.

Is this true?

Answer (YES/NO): NO